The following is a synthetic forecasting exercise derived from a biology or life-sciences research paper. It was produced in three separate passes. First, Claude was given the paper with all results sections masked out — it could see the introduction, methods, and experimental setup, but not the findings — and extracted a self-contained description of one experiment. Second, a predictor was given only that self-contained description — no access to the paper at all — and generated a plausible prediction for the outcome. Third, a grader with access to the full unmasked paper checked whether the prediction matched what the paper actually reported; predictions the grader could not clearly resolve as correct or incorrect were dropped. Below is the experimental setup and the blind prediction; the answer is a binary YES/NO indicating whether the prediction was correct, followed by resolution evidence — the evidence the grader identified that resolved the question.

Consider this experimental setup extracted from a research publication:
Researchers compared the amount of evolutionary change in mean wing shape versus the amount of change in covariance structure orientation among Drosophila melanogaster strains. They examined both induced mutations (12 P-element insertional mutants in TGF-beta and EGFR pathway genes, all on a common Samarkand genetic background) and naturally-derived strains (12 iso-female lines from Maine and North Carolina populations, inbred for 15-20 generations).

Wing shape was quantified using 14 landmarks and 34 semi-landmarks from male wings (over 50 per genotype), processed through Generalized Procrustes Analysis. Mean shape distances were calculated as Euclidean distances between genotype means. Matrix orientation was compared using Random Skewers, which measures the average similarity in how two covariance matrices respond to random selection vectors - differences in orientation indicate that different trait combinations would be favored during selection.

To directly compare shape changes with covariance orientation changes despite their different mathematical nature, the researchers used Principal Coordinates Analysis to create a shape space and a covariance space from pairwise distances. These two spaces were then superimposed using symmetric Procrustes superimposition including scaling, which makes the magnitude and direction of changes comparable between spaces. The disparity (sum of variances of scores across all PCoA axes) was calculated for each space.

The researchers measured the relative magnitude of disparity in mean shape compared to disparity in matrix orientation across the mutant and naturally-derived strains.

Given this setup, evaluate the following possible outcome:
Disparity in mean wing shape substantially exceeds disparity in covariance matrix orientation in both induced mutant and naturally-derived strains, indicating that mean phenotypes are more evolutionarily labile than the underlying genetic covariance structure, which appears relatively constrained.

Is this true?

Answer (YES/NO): YES